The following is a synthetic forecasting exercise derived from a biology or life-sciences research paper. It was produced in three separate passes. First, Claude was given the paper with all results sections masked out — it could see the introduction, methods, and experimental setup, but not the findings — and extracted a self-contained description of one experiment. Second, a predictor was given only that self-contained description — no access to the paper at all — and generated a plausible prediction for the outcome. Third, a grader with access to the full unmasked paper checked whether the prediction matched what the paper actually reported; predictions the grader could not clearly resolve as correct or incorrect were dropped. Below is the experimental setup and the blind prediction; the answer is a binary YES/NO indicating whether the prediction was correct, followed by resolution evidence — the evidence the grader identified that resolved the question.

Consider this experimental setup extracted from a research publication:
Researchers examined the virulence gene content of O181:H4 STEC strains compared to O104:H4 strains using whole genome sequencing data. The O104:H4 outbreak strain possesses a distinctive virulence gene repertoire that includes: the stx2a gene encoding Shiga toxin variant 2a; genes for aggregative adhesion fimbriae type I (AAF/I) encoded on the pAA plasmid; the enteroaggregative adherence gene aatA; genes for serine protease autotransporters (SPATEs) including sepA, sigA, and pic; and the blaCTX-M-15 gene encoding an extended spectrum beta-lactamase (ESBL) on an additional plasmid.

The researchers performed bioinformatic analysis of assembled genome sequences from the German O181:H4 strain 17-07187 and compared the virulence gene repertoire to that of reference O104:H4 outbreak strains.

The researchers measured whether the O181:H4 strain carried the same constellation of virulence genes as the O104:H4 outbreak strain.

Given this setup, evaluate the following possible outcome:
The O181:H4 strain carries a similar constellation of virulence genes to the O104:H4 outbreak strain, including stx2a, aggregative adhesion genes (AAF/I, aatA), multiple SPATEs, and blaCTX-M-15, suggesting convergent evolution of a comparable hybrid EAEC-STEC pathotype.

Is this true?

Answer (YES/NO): NO